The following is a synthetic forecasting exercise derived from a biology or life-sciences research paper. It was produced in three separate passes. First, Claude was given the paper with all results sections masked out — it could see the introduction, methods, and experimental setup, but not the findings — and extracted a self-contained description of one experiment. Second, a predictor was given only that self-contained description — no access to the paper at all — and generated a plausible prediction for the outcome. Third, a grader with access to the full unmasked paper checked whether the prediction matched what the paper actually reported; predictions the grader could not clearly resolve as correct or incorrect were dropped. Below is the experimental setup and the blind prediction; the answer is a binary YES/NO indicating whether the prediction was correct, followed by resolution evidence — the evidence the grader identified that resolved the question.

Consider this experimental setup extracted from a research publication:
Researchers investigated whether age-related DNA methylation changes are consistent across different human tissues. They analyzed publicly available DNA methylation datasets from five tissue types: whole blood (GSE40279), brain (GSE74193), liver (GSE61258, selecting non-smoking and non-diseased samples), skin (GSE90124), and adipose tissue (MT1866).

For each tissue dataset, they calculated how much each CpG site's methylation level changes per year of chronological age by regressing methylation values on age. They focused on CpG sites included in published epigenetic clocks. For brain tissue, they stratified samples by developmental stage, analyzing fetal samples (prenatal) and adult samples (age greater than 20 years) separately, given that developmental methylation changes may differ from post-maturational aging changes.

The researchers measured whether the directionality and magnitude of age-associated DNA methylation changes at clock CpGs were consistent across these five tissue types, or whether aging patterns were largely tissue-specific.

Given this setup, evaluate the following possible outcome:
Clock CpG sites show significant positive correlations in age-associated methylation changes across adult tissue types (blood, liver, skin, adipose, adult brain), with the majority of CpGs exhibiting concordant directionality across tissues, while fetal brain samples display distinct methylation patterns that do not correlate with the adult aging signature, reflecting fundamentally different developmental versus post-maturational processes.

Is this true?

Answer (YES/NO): NO